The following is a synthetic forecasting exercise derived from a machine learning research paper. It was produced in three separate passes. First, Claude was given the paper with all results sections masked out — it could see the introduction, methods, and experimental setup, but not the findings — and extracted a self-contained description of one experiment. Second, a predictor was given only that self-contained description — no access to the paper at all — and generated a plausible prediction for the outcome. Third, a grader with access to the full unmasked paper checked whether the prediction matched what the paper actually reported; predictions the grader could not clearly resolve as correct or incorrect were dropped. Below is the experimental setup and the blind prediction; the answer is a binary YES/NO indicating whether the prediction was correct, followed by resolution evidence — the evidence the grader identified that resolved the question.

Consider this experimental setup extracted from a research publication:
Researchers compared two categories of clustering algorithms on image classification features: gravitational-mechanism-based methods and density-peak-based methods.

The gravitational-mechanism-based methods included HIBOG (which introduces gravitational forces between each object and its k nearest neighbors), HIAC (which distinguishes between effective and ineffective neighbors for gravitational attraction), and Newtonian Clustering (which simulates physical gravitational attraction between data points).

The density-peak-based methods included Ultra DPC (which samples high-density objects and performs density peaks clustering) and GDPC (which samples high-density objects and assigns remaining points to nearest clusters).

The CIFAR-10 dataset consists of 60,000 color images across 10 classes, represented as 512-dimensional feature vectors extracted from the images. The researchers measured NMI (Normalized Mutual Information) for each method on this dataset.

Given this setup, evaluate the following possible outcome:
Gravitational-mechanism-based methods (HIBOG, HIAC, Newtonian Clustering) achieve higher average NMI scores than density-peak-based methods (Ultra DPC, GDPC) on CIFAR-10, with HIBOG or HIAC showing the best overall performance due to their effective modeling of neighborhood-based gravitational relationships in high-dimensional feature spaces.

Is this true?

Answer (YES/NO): NO